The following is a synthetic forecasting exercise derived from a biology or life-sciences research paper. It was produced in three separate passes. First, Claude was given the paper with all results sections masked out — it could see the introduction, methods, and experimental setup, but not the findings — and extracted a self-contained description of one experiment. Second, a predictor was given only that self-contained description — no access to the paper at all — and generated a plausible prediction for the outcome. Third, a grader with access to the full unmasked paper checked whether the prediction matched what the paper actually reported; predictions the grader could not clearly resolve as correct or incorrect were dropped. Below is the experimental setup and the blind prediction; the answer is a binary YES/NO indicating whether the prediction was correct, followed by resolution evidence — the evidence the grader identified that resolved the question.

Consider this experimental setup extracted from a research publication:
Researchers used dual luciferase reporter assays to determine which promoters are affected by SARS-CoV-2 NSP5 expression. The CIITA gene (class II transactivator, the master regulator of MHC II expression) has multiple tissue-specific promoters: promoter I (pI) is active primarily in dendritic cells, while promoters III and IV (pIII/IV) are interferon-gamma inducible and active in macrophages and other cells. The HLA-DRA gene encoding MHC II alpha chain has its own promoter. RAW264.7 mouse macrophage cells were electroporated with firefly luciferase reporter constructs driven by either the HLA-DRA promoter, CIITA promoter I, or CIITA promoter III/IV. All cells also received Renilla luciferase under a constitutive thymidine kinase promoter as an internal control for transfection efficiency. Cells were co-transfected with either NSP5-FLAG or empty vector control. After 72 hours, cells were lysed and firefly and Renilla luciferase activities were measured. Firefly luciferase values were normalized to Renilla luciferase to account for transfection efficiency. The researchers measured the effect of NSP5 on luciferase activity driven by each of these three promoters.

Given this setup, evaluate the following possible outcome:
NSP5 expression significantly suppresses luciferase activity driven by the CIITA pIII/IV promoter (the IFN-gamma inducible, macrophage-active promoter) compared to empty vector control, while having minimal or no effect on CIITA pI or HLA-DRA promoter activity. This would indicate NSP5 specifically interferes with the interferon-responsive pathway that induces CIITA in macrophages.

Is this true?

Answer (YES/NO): NO